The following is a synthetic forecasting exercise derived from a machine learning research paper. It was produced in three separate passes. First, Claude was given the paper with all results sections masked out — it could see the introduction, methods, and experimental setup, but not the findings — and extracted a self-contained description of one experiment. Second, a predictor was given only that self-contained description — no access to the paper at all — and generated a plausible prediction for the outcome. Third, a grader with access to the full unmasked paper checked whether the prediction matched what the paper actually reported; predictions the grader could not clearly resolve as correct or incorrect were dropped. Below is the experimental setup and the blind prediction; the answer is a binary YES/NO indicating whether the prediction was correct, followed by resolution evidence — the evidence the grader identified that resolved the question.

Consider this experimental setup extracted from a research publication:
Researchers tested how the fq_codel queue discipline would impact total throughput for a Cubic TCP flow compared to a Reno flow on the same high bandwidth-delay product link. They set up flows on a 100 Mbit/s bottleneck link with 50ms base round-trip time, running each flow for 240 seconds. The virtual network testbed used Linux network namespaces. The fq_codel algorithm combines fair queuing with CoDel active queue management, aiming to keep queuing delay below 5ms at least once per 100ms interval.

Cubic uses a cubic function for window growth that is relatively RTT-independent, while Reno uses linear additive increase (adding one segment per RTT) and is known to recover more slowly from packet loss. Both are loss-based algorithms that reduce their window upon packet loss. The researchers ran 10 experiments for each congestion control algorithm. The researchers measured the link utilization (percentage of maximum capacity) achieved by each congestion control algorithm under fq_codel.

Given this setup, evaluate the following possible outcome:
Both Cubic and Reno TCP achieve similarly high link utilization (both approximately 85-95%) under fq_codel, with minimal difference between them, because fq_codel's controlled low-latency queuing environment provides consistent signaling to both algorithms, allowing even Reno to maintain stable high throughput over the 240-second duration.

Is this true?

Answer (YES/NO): NO